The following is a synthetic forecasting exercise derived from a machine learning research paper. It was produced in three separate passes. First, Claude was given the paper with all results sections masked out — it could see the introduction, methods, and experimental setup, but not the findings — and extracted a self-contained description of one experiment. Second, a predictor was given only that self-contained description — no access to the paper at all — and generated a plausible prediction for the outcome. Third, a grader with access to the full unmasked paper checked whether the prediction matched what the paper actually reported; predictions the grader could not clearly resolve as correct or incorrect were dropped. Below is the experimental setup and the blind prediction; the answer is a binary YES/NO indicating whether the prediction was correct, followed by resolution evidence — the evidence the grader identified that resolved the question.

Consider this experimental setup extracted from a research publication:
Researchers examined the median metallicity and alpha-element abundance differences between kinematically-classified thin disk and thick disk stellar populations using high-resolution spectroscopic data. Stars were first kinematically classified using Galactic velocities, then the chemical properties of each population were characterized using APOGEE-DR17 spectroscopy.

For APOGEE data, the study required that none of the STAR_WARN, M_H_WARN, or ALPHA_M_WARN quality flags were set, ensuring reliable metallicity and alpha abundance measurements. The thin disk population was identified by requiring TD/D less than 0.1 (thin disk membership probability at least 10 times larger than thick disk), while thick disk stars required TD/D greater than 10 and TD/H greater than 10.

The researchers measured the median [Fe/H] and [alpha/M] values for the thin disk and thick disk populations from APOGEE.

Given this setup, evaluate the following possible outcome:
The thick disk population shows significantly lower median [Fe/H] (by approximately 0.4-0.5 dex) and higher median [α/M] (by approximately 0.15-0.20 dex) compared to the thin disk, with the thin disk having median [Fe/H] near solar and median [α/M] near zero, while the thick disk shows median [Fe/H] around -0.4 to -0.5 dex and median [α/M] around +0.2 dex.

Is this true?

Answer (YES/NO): NO